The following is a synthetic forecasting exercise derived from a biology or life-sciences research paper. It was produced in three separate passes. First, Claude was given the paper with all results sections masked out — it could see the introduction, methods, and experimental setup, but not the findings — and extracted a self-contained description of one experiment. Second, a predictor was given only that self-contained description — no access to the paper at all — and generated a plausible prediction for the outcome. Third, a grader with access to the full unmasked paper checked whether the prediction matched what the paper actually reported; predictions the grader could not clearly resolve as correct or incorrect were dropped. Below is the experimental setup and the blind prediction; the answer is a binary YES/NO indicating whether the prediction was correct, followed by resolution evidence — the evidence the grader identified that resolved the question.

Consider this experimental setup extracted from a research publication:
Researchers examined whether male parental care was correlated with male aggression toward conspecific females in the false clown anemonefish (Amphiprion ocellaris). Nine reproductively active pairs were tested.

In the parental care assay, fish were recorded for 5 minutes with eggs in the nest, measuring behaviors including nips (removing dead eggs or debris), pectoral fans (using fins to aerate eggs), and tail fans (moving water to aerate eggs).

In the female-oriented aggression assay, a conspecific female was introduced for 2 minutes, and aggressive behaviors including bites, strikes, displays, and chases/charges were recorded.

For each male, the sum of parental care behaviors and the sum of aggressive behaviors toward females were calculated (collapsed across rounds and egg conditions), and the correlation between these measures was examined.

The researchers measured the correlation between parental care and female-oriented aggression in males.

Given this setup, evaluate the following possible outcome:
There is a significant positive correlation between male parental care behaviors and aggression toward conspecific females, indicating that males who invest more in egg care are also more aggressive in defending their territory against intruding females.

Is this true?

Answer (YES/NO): NO